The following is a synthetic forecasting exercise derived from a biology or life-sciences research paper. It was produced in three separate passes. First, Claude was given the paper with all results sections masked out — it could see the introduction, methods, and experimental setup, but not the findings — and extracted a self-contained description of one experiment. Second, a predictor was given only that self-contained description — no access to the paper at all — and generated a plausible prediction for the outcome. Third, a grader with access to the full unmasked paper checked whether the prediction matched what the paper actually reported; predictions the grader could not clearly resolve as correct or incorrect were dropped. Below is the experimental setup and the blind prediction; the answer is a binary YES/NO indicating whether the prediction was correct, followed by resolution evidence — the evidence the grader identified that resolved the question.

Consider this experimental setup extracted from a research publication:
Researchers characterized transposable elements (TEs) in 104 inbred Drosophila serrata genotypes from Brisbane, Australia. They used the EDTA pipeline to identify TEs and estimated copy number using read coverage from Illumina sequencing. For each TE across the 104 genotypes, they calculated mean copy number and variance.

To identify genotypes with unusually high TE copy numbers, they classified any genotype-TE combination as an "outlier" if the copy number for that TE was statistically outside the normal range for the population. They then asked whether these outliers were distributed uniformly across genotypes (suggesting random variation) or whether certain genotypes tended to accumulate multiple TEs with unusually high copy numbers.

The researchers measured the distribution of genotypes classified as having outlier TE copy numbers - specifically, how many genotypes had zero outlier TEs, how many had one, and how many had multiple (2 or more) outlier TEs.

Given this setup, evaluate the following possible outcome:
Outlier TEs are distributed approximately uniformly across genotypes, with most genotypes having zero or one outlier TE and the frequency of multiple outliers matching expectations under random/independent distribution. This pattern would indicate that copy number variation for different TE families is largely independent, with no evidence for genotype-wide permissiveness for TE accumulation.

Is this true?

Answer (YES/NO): NO